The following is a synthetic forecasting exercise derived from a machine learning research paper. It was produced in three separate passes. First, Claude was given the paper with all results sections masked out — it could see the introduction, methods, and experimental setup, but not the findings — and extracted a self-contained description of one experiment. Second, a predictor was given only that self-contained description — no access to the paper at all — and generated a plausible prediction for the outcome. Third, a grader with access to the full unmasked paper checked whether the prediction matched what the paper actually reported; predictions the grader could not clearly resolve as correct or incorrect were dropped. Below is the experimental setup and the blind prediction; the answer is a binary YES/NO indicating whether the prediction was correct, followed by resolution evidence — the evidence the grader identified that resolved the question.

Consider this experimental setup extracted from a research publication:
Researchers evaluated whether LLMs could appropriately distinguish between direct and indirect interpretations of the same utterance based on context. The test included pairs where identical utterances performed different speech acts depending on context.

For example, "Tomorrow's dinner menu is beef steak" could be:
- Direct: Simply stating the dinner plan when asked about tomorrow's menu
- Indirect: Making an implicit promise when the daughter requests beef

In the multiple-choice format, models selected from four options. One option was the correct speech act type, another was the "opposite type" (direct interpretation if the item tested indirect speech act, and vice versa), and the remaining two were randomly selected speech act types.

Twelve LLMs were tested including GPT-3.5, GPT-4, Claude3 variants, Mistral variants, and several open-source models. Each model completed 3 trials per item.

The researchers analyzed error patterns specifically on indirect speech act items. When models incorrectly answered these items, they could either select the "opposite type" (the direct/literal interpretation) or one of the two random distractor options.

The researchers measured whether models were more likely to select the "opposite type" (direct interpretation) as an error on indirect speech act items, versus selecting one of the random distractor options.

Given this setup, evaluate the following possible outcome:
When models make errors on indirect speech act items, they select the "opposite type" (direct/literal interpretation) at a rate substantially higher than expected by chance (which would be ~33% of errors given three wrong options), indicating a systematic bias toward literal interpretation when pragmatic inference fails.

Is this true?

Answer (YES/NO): YES